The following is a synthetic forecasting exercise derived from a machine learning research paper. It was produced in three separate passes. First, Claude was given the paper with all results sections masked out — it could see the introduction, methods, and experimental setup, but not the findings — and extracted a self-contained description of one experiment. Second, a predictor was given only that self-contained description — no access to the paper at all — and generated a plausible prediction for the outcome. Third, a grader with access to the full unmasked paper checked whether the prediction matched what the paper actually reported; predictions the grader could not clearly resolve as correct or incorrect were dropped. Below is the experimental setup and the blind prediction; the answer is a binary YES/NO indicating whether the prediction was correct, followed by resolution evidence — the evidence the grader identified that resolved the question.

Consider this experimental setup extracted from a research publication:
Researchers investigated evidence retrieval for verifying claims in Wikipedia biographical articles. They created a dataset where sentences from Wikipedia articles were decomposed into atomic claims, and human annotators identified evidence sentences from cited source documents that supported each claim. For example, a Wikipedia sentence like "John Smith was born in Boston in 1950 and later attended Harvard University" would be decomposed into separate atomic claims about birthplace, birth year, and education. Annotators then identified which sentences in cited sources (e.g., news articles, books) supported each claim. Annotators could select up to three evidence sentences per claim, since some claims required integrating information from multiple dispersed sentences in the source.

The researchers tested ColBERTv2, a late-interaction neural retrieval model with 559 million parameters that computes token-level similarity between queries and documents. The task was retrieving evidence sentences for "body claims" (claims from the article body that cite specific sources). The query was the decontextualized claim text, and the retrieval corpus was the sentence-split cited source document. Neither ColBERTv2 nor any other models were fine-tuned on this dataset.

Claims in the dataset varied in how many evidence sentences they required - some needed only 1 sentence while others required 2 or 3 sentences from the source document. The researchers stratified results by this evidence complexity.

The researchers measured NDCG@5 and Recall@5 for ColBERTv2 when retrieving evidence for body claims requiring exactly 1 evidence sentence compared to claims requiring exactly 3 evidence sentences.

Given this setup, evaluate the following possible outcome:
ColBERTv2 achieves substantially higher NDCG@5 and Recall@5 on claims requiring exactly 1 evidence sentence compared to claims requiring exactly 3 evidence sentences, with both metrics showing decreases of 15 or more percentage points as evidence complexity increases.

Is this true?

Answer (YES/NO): YES